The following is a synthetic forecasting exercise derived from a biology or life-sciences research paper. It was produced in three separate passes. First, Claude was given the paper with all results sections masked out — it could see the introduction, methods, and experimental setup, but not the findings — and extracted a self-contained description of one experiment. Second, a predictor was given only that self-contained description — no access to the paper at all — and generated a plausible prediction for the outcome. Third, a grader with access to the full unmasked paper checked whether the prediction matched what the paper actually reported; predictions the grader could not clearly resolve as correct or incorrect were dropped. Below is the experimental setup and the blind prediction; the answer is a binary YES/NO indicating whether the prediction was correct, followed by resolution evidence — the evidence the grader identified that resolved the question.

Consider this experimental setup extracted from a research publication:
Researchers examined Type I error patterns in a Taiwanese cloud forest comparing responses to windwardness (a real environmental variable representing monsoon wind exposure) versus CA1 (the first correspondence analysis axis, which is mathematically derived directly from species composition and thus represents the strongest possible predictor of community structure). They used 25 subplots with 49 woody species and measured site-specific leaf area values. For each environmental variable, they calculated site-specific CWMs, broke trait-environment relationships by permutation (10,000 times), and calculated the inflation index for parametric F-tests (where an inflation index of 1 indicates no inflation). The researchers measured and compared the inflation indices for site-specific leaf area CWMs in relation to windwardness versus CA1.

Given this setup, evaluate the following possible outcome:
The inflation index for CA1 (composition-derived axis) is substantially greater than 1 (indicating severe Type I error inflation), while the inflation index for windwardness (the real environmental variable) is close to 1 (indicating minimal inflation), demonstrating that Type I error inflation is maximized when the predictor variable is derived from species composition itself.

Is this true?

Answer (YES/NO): NO